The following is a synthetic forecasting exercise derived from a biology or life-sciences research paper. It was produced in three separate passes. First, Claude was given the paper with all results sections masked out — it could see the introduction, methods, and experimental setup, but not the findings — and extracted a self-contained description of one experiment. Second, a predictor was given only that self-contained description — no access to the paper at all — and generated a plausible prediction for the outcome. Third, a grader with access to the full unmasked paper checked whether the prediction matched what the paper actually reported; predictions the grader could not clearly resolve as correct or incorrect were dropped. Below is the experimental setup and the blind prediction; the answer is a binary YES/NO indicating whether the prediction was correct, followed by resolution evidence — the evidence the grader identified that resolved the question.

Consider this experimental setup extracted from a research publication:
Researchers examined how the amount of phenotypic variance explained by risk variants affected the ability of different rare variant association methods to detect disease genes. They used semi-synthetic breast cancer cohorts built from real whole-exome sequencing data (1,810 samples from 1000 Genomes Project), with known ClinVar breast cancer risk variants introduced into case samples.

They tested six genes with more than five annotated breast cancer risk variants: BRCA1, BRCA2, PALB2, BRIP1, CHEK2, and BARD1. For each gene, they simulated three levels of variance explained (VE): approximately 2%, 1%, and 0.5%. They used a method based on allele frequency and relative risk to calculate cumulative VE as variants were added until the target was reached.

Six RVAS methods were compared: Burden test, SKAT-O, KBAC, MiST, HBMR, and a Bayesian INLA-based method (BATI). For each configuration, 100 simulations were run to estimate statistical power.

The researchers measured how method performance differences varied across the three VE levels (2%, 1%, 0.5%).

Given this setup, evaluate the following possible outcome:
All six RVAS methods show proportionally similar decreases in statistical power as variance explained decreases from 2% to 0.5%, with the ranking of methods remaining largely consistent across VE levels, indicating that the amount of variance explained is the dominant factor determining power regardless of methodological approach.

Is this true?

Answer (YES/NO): NO